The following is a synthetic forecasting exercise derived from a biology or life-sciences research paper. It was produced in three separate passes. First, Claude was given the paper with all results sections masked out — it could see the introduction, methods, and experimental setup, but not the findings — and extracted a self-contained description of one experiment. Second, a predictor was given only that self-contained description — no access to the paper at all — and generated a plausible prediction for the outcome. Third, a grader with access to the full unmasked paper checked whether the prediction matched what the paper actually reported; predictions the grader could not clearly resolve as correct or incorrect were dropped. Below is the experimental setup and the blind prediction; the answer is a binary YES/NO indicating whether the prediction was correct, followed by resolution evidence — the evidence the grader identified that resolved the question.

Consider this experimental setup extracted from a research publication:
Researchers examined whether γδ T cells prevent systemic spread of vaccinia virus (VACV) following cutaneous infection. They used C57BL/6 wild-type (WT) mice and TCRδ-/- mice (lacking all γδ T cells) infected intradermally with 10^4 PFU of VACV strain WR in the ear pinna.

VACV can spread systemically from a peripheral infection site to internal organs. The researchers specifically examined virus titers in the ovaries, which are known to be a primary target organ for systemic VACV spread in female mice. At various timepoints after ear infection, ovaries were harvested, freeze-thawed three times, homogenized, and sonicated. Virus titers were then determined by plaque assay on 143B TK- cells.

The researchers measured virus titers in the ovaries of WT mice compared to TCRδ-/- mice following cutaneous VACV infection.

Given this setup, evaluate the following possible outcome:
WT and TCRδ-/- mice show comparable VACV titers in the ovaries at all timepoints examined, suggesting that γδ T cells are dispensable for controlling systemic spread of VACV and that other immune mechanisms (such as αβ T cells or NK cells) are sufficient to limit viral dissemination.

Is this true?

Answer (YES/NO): YES